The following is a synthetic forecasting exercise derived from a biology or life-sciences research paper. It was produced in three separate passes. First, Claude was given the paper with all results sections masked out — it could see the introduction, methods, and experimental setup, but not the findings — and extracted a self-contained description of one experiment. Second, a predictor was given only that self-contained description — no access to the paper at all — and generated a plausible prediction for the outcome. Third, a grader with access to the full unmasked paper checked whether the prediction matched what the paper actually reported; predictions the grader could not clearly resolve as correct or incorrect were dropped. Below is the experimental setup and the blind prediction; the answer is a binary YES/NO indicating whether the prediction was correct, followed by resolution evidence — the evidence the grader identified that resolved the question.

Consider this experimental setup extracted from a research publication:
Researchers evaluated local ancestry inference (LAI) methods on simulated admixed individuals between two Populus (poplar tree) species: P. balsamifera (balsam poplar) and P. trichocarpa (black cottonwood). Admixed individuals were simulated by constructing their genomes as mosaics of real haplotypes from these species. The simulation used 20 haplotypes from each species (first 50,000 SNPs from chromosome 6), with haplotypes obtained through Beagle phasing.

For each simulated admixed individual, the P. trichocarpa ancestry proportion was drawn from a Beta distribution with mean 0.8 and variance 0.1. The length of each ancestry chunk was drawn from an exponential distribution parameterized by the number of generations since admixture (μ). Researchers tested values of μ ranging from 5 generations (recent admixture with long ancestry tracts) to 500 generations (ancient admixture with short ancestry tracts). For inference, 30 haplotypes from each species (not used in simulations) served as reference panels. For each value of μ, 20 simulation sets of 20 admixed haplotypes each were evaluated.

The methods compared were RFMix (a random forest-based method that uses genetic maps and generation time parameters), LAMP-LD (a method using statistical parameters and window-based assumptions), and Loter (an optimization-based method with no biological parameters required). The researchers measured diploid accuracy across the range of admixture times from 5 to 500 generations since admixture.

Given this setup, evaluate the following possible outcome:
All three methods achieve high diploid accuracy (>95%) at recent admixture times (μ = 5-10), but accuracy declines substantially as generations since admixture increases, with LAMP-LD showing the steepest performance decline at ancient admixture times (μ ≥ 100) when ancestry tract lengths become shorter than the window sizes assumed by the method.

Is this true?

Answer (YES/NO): NO